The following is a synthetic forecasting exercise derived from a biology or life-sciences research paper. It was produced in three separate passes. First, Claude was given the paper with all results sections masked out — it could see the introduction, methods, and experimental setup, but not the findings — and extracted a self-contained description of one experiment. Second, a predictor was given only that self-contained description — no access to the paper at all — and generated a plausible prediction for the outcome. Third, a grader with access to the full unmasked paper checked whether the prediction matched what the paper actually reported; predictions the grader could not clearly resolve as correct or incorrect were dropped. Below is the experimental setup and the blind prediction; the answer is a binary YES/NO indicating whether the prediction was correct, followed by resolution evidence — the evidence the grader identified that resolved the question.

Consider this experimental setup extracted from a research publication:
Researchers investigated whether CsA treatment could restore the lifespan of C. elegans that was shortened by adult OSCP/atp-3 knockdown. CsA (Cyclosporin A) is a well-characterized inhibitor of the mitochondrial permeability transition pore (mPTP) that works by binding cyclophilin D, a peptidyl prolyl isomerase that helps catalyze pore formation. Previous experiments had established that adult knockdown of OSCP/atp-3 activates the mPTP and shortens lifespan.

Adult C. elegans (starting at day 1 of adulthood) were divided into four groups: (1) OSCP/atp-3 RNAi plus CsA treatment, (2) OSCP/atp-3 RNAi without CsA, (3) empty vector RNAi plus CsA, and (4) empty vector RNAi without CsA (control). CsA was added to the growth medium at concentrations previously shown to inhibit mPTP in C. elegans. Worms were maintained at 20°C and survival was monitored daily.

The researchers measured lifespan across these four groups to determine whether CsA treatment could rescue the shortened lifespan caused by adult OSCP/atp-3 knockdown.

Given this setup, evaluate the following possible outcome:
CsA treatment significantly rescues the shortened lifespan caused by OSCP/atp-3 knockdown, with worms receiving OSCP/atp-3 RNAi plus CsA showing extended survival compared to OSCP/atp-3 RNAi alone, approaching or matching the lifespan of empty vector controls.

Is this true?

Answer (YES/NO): YES